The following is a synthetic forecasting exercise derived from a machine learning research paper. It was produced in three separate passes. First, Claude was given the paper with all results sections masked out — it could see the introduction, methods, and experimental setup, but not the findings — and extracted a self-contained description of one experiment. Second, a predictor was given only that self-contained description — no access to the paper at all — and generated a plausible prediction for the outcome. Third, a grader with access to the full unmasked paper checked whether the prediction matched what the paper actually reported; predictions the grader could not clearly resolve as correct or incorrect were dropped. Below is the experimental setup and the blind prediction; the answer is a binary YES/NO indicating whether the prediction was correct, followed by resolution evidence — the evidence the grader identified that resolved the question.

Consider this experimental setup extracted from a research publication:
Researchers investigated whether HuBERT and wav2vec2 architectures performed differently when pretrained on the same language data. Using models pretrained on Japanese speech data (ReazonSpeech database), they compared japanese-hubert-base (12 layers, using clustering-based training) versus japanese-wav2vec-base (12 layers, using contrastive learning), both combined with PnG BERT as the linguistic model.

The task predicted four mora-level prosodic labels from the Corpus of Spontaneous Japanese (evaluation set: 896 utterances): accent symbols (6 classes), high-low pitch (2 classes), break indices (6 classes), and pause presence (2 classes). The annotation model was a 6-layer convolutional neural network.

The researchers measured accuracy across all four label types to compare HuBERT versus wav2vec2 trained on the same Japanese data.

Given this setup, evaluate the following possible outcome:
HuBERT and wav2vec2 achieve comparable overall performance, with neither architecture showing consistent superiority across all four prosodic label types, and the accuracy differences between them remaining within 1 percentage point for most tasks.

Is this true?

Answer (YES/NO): YES